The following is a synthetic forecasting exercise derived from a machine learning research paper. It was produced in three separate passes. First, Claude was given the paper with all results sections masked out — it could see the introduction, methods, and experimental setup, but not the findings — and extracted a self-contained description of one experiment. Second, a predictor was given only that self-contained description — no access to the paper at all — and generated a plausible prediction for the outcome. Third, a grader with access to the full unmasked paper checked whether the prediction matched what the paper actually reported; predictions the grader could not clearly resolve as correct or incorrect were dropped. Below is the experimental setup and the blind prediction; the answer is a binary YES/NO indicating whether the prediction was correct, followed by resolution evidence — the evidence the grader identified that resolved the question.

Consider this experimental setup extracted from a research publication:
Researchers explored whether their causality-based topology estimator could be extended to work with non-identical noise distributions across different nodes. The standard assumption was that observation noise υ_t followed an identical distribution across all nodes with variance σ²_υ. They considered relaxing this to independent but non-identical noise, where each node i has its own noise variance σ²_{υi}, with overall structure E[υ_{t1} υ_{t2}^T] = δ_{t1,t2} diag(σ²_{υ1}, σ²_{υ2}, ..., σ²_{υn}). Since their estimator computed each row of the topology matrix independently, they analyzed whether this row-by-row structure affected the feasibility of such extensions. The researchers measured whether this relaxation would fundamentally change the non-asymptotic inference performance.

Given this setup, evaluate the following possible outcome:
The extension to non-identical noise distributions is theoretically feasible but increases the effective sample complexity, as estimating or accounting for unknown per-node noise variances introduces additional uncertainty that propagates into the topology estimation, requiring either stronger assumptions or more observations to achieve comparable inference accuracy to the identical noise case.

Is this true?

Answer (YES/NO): NO